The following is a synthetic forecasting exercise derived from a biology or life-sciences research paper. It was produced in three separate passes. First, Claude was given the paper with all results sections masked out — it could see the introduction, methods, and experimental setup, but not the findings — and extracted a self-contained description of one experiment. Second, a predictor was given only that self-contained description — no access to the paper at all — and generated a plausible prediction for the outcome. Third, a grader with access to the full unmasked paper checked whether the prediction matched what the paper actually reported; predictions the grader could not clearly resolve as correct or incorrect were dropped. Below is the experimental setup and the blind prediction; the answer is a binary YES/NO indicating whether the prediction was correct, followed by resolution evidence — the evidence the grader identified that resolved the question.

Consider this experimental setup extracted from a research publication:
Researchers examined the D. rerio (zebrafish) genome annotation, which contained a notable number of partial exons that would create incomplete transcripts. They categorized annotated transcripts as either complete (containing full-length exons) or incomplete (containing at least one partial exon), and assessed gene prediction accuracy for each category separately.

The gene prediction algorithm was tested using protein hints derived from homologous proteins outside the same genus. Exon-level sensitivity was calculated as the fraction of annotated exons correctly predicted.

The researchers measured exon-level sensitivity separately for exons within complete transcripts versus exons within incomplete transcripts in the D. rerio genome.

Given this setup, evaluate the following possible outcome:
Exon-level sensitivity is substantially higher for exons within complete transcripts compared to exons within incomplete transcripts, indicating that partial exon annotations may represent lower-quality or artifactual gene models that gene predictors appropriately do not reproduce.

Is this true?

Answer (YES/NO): YES